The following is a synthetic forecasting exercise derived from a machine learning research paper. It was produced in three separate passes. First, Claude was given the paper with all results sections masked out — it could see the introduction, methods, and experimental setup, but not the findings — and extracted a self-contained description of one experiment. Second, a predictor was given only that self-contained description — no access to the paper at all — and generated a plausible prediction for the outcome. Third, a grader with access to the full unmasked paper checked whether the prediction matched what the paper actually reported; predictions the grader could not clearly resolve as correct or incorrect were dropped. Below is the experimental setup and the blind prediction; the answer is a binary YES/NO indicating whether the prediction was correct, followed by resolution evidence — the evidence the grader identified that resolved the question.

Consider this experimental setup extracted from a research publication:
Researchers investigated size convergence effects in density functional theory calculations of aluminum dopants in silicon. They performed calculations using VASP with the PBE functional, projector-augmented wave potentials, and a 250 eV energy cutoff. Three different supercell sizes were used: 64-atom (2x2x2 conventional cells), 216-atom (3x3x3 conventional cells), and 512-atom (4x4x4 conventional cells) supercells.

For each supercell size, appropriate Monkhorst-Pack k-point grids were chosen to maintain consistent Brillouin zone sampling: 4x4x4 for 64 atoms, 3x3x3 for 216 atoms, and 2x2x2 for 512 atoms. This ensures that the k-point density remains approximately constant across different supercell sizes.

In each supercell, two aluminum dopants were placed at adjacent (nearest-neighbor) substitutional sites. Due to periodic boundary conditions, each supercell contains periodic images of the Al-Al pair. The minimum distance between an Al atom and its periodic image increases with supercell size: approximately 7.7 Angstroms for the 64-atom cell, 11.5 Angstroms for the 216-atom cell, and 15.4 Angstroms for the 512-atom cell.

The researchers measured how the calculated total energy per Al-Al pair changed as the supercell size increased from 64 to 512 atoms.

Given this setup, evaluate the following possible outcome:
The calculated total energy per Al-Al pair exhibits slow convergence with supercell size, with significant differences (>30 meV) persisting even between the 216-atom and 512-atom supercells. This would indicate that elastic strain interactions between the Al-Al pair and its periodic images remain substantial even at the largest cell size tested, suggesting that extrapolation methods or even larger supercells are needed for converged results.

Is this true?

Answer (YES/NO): NO